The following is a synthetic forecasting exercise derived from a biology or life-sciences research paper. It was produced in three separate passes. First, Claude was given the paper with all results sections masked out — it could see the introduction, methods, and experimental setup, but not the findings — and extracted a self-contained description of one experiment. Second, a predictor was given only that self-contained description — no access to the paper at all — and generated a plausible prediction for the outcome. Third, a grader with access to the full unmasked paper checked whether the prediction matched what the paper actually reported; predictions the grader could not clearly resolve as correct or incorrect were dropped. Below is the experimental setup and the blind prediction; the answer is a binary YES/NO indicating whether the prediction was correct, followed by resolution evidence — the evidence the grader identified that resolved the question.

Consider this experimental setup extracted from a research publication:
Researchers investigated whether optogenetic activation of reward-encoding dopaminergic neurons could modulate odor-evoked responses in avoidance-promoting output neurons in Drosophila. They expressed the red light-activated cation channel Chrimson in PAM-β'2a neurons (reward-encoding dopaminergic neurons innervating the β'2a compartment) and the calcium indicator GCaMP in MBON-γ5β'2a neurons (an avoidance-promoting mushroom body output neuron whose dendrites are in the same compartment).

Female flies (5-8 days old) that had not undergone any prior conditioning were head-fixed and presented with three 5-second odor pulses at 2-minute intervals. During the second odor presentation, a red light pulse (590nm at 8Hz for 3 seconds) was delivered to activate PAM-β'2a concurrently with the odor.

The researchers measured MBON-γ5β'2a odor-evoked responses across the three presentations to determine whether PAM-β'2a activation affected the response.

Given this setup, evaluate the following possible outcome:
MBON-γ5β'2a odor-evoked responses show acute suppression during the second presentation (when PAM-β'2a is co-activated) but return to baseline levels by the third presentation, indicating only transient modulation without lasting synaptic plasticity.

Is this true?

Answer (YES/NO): NO